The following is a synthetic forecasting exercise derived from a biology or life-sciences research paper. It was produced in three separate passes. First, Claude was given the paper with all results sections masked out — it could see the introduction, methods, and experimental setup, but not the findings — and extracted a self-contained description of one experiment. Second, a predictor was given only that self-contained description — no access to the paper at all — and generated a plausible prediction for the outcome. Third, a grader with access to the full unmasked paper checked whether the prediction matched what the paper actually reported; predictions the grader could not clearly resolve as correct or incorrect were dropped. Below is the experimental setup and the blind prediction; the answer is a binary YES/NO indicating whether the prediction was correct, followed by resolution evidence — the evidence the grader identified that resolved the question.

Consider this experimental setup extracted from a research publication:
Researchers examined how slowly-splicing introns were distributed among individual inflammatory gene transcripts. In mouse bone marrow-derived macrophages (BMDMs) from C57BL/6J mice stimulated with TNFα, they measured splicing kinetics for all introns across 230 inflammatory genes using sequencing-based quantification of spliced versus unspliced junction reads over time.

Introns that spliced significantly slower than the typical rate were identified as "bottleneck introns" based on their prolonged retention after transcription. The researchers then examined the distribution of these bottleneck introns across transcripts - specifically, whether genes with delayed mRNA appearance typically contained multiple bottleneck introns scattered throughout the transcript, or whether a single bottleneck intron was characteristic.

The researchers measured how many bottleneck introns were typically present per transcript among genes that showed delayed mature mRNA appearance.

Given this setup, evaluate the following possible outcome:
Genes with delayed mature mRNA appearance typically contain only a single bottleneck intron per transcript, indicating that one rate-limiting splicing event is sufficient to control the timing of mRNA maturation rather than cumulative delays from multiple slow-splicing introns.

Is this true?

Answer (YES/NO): YES